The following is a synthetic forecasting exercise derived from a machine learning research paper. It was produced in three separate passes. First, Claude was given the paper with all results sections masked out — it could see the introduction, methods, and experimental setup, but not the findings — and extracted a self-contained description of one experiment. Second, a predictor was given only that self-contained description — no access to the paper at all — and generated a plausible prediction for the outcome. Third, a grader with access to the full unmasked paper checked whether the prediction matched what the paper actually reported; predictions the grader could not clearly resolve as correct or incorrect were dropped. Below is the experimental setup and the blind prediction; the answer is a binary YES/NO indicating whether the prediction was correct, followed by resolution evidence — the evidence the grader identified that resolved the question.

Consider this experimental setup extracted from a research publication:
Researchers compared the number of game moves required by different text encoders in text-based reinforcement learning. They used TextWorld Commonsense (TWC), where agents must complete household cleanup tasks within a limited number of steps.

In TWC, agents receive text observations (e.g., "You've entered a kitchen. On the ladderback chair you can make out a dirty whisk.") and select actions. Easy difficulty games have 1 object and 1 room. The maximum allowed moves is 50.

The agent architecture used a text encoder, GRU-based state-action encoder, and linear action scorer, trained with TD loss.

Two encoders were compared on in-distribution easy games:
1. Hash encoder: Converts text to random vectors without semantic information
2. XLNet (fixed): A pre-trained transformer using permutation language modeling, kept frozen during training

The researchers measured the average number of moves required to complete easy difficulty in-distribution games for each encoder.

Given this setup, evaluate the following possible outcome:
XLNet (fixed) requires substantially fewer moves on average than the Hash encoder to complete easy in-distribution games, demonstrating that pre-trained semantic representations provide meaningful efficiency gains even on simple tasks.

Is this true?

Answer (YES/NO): YES